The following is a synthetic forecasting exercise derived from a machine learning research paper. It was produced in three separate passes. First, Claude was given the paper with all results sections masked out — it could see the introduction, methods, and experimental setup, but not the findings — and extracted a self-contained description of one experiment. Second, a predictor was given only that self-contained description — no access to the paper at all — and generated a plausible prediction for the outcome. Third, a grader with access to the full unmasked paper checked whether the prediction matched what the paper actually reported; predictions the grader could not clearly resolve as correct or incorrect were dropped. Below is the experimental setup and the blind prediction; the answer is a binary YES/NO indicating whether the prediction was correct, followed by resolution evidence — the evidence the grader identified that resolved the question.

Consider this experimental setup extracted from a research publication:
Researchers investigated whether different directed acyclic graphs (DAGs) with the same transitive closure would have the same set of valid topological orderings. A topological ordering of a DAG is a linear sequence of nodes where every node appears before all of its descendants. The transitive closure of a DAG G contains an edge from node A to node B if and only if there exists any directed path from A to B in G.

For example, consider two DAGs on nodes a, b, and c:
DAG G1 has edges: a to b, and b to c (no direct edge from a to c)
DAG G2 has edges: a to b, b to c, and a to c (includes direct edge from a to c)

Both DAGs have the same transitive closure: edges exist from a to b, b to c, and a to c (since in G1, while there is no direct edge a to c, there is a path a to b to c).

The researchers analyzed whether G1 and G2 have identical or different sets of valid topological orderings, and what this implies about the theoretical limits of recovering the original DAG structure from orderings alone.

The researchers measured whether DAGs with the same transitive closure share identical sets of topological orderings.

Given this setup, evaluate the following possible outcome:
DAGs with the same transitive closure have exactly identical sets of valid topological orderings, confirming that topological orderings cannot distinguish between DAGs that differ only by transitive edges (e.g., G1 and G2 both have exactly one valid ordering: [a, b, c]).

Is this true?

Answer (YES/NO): YES